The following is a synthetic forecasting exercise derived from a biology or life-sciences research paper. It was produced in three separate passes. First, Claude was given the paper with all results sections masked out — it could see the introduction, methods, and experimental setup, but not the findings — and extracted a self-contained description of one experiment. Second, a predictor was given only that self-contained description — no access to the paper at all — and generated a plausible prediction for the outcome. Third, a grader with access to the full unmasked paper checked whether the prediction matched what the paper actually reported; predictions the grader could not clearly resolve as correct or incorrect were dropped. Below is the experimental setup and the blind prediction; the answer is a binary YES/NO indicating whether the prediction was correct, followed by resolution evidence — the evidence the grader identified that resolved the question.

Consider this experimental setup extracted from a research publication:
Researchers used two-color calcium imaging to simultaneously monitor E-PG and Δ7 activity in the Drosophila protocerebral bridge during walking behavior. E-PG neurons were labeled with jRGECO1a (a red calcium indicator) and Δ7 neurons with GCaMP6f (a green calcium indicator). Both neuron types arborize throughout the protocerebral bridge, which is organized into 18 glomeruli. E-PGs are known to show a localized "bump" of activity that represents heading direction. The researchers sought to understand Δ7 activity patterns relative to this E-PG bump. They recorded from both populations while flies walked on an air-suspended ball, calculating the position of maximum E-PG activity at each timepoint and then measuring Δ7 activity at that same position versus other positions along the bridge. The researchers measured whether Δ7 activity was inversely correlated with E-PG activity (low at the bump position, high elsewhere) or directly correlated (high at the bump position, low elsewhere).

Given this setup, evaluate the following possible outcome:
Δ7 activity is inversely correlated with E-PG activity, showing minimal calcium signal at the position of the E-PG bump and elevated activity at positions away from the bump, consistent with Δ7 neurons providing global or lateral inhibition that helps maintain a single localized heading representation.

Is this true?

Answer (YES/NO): YES